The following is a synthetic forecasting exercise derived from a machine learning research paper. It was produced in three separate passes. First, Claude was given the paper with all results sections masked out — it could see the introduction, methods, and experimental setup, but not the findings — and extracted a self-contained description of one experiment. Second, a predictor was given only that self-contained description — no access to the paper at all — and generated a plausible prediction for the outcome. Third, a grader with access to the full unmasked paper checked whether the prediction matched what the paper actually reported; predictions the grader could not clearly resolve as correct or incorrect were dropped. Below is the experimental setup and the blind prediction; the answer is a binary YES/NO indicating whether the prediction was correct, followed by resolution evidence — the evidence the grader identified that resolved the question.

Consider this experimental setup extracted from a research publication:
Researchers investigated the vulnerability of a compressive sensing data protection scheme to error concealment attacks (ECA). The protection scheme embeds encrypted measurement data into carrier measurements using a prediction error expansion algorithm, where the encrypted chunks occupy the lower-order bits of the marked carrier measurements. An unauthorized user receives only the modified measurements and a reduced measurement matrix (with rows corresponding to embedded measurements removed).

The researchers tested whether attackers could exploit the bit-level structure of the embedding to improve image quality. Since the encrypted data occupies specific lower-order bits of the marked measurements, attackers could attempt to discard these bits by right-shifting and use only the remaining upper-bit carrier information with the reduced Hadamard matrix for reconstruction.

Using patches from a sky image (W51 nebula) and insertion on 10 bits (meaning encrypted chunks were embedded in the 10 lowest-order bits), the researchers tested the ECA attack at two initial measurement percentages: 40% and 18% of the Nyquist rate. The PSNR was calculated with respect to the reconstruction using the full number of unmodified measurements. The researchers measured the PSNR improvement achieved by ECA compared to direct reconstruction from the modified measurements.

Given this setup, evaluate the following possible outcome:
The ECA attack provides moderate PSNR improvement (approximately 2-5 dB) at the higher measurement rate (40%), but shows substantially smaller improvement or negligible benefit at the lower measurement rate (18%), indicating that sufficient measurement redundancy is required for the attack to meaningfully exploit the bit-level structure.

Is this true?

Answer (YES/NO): NO